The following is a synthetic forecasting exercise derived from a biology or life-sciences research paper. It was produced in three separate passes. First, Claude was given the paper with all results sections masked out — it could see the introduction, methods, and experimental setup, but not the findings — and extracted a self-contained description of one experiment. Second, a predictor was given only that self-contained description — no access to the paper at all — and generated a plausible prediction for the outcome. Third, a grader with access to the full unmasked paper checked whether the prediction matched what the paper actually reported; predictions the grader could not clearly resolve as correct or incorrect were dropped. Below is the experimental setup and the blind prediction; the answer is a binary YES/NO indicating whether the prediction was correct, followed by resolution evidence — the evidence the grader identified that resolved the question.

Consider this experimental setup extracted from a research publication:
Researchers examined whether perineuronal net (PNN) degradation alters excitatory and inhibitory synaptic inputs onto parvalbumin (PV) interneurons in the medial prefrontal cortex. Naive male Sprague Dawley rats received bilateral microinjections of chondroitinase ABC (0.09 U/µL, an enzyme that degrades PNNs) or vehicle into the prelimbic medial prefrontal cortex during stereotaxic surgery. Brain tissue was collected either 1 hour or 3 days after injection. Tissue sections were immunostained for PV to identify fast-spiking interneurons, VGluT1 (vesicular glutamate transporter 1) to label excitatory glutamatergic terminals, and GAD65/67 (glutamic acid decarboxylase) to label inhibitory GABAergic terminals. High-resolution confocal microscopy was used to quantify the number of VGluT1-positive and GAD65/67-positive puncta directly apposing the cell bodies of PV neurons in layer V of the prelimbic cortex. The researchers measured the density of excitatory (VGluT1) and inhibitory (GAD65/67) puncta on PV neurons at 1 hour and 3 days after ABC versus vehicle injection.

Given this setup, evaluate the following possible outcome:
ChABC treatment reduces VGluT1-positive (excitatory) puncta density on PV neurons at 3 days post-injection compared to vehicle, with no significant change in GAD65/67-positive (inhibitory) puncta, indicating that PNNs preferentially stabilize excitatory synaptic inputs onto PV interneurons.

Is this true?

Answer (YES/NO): NO